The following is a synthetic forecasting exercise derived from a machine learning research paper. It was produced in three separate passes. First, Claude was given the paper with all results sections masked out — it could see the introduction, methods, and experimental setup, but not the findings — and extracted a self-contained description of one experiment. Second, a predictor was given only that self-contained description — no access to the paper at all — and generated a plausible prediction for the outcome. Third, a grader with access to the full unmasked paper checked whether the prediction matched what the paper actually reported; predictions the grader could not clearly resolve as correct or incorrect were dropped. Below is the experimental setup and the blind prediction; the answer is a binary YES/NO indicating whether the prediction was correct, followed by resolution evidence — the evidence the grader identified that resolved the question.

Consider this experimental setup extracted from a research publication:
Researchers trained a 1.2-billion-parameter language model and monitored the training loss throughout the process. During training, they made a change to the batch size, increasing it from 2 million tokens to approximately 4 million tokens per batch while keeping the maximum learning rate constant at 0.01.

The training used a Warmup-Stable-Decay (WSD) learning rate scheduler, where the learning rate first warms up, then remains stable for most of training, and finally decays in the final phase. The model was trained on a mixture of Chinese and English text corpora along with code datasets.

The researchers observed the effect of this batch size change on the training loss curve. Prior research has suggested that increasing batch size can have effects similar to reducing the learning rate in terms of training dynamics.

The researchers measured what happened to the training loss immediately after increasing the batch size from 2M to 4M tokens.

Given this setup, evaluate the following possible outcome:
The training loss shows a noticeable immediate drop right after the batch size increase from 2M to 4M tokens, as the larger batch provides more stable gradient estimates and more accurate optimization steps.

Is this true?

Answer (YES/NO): YES